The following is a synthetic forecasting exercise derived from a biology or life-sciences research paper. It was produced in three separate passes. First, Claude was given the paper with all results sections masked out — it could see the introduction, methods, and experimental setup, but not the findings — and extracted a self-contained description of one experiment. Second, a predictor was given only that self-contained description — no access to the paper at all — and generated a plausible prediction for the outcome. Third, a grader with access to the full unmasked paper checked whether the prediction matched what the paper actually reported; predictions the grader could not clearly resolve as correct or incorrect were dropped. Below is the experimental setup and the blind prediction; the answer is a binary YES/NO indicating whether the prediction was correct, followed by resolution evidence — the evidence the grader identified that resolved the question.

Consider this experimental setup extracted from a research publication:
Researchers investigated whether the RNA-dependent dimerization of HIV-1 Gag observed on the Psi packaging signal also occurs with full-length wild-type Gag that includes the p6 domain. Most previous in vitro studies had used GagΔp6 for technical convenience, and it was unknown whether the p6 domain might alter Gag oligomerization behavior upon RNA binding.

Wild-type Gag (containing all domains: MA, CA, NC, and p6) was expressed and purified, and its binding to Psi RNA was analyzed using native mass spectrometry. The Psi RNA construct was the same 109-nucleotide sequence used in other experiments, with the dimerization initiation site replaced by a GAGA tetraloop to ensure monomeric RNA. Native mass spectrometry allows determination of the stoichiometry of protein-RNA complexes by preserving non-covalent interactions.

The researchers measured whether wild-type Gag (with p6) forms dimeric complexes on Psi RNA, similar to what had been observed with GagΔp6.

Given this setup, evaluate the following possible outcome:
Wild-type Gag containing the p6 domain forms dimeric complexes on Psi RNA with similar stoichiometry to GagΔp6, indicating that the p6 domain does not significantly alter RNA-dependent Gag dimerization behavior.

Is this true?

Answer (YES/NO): YES